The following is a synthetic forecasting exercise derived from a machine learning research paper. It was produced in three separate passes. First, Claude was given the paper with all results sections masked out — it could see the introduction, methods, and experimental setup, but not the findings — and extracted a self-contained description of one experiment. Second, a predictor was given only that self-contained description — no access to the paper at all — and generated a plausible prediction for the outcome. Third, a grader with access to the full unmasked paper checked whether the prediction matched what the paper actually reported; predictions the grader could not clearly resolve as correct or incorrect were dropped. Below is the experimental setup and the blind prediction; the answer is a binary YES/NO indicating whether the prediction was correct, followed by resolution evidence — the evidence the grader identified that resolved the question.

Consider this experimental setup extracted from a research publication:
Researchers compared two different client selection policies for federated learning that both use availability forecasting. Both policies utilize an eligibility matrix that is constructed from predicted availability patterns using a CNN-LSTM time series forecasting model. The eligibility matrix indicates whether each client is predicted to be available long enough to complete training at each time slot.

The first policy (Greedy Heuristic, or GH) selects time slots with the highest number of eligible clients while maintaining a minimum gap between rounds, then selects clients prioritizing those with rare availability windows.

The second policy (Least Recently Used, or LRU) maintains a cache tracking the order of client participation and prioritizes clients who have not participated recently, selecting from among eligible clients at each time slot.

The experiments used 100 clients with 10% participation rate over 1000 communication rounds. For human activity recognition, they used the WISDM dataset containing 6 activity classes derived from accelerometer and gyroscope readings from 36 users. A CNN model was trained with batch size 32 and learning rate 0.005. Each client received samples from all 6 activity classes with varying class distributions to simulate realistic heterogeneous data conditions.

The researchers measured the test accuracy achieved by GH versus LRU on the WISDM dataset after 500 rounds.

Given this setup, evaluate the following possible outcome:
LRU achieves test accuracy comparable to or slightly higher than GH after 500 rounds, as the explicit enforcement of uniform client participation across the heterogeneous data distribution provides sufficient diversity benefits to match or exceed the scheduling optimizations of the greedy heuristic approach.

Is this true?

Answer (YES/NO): YES